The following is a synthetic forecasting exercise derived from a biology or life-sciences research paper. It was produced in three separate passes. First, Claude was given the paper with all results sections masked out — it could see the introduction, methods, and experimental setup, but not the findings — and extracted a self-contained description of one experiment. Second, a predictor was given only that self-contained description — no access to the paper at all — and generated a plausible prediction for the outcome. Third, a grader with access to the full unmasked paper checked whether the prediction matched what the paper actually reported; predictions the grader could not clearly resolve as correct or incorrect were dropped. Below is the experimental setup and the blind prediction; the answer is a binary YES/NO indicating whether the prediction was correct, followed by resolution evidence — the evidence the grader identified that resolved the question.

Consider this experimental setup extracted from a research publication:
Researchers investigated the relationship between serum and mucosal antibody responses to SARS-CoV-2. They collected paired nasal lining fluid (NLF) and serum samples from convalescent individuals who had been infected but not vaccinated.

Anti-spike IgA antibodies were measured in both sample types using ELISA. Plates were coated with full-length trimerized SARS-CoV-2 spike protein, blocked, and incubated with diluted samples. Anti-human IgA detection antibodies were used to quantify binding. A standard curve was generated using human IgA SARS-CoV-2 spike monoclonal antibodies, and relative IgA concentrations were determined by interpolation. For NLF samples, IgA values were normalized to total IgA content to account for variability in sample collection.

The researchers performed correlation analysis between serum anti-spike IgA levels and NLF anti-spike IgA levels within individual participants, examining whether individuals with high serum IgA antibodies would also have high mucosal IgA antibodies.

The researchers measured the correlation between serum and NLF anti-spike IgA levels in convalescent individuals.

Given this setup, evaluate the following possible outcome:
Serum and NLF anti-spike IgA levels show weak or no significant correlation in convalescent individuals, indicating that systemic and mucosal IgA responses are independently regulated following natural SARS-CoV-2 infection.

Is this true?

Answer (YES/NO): YES